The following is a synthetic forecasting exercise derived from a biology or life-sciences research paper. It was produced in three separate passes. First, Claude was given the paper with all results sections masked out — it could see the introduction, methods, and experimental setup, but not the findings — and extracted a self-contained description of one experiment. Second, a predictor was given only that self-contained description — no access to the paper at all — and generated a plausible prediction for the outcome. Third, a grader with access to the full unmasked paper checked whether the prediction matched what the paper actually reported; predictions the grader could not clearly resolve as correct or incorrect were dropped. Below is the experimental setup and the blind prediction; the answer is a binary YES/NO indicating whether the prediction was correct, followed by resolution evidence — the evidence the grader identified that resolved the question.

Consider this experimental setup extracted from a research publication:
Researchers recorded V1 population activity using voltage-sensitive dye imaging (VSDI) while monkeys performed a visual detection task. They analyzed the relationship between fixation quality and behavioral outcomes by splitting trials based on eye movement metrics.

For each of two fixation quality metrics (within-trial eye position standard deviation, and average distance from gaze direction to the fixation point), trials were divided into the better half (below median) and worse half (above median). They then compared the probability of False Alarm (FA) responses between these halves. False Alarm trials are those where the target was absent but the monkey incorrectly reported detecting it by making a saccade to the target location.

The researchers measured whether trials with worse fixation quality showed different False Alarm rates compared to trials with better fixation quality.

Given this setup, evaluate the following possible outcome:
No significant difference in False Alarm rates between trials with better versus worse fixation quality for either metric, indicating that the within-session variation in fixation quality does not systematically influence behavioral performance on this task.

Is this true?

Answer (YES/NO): NO